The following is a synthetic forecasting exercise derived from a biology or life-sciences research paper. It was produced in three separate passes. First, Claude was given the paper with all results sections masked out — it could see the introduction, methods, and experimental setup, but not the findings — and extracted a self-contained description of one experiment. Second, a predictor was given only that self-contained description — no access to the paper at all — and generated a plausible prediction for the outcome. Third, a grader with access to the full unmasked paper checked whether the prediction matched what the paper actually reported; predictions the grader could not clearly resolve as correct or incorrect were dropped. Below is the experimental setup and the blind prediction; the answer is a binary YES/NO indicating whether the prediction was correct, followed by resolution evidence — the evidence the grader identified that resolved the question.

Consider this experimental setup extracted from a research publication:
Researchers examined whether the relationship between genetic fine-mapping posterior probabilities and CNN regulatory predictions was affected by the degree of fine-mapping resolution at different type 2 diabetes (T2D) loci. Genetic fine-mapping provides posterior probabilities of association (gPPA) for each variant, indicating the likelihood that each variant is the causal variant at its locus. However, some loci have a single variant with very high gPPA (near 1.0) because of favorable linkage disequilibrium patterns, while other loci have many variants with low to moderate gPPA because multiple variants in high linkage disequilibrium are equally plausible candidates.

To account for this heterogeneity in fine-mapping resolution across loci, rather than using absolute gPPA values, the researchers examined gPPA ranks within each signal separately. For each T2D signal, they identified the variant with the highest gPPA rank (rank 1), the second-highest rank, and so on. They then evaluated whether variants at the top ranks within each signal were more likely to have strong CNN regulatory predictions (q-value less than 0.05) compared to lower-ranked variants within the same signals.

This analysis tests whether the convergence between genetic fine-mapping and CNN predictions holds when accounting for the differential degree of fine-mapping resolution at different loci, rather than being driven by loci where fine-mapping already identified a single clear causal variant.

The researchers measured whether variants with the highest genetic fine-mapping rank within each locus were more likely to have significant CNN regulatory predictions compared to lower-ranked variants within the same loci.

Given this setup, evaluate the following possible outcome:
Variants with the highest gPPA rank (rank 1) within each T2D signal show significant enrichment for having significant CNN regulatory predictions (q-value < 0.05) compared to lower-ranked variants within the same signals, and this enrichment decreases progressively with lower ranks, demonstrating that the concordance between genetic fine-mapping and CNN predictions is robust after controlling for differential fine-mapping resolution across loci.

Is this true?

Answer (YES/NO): YES